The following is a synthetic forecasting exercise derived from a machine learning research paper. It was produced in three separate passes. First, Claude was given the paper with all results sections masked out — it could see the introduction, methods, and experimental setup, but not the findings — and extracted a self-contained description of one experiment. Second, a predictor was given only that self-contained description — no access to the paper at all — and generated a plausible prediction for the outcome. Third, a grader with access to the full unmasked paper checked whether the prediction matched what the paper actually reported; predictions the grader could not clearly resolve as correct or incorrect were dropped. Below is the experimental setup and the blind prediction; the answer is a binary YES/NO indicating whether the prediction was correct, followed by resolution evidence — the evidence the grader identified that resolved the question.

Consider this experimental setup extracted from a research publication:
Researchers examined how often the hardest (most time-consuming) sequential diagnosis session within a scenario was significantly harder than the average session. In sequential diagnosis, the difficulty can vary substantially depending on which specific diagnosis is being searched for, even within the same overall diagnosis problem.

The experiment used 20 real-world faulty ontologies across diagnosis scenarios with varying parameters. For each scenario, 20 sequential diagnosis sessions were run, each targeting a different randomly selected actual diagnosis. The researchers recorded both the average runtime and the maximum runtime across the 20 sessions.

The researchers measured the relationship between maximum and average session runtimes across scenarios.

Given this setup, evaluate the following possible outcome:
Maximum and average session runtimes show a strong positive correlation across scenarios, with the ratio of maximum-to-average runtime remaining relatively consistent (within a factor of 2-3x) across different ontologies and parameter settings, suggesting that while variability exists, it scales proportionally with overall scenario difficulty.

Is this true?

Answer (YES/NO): NO